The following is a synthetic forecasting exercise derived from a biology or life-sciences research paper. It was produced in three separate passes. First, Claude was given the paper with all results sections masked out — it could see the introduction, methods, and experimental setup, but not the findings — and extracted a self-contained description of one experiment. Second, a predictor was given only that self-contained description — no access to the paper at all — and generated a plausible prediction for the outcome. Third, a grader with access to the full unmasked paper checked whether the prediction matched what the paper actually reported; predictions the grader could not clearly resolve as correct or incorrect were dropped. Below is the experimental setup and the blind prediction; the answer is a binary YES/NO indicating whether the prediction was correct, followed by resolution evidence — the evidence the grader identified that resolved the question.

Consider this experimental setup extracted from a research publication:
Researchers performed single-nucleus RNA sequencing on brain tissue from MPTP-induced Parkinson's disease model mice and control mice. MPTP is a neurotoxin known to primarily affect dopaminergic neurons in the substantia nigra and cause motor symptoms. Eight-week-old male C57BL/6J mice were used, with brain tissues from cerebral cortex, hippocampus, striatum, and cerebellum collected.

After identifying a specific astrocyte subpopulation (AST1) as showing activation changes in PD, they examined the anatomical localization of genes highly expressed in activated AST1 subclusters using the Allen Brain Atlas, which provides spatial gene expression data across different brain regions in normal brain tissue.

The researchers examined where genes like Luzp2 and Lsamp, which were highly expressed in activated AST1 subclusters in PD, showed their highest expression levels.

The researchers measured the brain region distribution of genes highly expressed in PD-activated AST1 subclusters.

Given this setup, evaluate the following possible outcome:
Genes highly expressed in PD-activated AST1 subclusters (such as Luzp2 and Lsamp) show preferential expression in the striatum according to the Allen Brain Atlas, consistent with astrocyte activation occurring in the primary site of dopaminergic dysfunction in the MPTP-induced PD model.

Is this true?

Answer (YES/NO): NO